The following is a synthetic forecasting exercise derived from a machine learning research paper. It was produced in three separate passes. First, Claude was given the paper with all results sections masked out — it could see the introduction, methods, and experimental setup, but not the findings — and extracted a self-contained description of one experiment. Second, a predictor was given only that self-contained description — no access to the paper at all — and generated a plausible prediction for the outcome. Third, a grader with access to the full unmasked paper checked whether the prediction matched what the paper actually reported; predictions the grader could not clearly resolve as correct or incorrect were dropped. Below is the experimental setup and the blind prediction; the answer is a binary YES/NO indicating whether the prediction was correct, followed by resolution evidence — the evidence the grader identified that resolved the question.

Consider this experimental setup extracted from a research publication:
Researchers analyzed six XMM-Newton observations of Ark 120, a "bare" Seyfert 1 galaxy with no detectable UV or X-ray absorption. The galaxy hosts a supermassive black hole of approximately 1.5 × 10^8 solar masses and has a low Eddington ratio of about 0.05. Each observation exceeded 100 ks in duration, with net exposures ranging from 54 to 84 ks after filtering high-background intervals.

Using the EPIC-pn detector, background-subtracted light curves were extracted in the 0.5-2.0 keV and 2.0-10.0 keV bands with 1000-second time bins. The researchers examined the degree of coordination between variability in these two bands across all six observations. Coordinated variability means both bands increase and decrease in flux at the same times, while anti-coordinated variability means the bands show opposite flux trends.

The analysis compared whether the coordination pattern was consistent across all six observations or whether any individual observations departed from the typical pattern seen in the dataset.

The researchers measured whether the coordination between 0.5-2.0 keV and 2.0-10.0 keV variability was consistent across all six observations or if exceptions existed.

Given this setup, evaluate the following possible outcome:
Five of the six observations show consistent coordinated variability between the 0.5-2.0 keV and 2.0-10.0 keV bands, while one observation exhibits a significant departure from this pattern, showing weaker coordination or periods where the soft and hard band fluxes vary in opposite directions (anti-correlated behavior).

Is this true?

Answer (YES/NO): YES